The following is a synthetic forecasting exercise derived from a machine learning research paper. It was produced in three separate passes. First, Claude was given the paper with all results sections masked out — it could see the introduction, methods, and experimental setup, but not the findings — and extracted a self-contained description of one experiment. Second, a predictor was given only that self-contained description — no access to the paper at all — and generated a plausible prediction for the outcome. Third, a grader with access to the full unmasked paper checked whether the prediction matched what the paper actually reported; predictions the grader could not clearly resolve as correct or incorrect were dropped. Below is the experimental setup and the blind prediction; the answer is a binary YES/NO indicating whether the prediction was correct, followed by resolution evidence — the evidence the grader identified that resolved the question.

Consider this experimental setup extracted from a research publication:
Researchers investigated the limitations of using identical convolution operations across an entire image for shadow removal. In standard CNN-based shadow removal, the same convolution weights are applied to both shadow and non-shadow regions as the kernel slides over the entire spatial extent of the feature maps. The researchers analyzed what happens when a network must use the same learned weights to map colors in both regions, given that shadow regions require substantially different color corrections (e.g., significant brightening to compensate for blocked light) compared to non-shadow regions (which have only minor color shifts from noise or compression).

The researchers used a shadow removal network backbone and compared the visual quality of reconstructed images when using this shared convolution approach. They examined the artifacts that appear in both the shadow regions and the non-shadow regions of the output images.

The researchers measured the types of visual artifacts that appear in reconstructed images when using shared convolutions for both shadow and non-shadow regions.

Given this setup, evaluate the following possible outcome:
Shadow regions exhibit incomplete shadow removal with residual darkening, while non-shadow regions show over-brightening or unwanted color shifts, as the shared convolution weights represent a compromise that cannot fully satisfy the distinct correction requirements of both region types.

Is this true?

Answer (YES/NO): YES